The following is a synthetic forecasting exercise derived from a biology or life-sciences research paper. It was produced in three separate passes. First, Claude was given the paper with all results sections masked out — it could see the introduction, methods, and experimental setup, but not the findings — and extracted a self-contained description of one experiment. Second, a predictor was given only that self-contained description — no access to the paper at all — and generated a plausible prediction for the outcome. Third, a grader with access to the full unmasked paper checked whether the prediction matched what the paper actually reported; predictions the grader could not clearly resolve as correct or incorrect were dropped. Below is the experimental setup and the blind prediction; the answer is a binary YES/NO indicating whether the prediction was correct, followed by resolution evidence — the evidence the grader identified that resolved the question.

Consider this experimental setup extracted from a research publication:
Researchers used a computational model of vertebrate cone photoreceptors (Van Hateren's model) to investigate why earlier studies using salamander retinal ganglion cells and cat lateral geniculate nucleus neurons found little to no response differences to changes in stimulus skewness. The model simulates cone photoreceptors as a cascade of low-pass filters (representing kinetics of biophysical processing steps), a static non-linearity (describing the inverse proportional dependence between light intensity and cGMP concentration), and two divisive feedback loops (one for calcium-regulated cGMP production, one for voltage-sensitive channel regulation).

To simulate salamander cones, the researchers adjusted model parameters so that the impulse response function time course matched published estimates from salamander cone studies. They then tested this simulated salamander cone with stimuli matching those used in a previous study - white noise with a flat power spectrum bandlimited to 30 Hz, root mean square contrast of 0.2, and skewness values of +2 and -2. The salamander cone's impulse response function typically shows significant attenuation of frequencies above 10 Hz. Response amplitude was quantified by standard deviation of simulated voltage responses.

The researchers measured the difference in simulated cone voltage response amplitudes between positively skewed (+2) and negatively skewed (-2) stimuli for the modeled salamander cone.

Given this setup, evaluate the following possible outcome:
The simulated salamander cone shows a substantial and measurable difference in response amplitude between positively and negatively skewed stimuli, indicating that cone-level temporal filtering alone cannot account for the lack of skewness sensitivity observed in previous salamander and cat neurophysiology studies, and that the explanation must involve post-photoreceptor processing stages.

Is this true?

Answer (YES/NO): NO